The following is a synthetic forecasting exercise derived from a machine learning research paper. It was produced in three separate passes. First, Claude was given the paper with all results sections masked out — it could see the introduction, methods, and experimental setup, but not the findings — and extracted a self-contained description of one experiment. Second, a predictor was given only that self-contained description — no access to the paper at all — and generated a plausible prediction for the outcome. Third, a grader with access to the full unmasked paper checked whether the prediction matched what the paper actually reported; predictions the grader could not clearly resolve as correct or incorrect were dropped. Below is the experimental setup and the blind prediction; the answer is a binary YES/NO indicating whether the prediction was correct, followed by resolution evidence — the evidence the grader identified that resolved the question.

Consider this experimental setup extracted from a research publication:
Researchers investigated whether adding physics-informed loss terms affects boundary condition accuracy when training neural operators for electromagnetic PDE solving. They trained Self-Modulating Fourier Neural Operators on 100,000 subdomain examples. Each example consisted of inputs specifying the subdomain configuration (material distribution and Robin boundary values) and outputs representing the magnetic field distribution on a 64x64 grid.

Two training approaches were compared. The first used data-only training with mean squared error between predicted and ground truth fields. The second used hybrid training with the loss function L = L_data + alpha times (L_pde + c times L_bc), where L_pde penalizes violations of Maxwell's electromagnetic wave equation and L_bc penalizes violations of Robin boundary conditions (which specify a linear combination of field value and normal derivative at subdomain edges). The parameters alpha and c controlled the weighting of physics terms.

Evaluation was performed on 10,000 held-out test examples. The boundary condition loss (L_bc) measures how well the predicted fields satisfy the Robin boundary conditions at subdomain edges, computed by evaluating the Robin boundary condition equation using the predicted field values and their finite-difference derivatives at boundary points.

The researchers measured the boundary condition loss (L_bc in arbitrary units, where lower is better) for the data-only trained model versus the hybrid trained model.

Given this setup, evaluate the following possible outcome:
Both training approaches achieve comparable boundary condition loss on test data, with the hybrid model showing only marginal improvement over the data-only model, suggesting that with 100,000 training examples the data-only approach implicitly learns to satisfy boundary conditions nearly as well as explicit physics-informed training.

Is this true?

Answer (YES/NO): NO